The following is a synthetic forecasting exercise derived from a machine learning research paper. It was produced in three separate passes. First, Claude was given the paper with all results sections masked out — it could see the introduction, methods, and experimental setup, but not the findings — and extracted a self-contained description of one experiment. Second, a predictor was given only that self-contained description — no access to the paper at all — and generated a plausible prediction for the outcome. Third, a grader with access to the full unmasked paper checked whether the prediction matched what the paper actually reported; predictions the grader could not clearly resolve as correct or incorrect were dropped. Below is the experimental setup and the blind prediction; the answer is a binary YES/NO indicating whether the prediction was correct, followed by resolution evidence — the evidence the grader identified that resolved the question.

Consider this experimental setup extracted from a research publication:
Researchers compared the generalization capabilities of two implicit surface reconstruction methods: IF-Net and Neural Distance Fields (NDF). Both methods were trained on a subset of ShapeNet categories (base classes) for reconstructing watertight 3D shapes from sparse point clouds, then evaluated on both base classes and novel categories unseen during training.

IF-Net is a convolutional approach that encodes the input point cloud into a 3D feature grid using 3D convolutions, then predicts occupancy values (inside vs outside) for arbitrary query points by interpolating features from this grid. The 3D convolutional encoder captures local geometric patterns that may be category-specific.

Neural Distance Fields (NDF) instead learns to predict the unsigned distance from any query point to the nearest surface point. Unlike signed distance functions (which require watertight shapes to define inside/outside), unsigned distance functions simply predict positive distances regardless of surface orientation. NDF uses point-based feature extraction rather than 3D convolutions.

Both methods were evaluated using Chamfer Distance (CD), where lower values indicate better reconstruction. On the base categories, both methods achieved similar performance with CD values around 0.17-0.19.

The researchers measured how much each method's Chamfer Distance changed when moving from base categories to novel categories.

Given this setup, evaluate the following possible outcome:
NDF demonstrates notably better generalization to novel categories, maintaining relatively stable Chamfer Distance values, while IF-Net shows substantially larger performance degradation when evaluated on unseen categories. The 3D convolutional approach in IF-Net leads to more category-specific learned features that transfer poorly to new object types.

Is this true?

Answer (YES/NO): YES